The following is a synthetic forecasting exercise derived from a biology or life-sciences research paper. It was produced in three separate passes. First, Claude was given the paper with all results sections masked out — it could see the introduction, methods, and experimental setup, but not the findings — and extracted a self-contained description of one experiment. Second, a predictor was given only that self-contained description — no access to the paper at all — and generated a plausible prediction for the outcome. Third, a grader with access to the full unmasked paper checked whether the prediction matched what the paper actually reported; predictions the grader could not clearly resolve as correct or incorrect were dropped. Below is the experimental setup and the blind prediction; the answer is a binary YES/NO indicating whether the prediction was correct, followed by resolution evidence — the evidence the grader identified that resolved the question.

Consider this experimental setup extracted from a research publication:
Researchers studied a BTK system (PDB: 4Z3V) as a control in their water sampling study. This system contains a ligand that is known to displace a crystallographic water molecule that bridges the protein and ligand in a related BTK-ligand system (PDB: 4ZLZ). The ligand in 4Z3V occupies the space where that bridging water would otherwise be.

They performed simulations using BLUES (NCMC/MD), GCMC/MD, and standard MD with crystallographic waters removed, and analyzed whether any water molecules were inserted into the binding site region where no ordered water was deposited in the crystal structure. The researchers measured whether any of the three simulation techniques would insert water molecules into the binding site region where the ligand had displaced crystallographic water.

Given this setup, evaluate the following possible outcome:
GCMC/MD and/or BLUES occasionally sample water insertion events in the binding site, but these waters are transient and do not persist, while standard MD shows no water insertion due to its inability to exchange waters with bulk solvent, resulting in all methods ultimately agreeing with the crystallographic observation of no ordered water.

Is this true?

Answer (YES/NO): NO